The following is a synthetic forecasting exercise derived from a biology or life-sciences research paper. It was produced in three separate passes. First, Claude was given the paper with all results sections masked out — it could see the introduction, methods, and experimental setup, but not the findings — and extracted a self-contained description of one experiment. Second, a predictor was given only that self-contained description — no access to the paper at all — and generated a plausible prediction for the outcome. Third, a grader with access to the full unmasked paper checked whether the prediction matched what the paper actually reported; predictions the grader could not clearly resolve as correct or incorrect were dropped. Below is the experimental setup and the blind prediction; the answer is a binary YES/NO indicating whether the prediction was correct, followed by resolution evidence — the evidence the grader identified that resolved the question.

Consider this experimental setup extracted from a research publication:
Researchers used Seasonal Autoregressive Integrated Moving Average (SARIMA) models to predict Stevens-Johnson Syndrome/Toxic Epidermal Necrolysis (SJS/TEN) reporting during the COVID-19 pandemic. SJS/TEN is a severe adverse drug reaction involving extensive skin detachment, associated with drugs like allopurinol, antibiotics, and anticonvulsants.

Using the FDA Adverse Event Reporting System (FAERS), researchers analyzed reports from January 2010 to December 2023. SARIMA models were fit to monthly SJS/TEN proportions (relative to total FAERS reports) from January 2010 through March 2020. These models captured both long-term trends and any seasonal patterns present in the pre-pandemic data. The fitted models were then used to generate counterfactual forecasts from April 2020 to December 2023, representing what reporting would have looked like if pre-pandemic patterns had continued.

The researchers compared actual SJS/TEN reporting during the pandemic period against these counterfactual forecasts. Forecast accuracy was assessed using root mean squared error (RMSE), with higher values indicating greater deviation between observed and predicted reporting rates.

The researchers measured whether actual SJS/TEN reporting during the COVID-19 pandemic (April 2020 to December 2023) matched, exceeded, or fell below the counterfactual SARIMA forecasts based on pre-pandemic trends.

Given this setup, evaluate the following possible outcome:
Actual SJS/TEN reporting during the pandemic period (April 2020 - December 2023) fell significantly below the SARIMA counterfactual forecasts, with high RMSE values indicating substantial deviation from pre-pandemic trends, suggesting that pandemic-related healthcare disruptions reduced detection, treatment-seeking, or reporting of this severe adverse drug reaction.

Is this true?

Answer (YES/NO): NO